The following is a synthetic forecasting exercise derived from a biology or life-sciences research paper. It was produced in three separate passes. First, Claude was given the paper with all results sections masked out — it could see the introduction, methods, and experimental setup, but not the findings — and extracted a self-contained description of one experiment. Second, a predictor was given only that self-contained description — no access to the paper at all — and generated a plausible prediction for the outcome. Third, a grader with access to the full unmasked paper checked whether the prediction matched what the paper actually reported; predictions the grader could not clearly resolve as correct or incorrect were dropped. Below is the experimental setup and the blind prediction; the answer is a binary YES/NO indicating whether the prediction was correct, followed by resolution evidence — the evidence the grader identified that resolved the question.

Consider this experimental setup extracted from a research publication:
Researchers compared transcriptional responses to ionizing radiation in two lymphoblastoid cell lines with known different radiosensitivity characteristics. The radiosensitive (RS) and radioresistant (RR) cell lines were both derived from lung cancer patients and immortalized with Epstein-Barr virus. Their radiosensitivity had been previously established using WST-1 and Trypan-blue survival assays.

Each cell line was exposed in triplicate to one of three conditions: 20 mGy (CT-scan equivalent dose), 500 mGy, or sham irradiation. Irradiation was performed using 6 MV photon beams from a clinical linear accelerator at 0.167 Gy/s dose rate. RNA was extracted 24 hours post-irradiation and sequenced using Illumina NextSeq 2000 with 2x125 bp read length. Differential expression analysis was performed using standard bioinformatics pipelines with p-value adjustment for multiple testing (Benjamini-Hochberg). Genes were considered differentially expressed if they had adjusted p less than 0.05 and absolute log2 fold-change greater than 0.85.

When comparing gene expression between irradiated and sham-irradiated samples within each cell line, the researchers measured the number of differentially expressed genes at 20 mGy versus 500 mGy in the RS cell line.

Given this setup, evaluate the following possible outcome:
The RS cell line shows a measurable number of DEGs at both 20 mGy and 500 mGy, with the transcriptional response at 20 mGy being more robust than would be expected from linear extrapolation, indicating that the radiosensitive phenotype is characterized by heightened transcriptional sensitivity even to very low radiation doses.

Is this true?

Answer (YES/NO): YES